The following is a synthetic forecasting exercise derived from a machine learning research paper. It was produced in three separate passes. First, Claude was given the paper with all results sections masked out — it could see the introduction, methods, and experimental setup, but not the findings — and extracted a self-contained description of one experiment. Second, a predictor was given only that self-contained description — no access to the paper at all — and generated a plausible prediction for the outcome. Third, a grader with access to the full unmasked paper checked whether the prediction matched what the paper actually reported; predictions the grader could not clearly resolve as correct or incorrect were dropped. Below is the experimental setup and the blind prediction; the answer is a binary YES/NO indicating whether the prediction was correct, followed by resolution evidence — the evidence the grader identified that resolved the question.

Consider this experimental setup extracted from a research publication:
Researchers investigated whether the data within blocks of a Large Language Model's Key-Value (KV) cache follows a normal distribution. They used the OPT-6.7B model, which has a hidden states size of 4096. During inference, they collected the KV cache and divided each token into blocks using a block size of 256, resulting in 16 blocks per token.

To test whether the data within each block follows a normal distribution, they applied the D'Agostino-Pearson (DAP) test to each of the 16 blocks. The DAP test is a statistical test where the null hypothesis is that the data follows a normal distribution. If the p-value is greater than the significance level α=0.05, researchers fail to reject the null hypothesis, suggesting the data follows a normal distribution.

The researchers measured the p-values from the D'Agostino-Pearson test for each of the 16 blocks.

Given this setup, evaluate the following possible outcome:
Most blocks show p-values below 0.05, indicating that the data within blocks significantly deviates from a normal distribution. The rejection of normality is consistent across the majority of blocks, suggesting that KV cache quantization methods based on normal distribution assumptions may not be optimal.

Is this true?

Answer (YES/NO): NO